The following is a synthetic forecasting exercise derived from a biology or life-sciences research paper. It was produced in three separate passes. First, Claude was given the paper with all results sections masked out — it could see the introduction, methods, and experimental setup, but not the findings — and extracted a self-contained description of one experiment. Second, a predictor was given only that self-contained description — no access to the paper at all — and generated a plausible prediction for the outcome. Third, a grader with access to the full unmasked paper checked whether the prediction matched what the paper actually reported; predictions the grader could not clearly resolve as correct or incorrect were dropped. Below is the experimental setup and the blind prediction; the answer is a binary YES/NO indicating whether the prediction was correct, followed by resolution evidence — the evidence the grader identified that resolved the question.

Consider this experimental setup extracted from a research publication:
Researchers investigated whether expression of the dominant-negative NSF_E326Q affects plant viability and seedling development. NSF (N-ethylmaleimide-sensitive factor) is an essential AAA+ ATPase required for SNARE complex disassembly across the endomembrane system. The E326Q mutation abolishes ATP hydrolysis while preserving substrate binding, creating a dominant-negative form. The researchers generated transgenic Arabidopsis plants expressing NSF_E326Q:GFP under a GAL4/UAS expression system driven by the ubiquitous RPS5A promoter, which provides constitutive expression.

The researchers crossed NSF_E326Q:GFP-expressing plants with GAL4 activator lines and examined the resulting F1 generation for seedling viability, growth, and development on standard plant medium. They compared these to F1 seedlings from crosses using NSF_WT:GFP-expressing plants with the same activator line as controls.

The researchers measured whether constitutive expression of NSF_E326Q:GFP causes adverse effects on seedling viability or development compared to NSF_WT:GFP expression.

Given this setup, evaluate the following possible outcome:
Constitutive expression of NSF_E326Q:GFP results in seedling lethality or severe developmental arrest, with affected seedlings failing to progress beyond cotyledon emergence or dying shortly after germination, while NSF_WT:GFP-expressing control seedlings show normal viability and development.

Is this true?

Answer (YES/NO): NO